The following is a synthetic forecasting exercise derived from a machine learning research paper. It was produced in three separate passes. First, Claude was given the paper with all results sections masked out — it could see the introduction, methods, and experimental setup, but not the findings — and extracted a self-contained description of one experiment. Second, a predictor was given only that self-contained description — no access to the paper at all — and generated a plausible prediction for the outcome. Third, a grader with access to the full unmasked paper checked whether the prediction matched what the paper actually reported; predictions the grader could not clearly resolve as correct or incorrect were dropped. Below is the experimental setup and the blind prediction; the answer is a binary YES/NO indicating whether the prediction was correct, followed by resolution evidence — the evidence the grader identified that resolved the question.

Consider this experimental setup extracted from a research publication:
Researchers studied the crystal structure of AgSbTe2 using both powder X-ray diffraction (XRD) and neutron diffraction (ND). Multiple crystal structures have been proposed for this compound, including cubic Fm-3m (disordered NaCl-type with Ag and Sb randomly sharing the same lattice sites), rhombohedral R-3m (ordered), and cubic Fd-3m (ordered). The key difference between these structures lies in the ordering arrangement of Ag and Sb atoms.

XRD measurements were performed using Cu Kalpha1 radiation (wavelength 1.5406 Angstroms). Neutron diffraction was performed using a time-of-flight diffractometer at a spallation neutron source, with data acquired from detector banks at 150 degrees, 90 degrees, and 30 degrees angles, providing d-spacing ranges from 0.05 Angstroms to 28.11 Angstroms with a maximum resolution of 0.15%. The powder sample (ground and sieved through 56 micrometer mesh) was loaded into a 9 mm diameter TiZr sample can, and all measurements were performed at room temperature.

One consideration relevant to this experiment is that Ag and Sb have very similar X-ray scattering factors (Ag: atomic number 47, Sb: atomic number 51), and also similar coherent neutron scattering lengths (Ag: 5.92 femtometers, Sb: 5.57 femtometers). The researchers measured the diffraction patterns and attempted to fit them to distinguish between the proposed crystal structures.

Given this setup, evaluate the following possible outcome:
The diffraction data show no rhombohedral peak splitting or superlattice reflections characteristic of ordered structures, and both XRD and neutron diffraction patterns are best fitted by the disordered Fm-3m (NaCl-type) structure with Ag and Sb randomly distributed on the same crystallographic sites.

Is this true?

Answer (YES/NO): NO